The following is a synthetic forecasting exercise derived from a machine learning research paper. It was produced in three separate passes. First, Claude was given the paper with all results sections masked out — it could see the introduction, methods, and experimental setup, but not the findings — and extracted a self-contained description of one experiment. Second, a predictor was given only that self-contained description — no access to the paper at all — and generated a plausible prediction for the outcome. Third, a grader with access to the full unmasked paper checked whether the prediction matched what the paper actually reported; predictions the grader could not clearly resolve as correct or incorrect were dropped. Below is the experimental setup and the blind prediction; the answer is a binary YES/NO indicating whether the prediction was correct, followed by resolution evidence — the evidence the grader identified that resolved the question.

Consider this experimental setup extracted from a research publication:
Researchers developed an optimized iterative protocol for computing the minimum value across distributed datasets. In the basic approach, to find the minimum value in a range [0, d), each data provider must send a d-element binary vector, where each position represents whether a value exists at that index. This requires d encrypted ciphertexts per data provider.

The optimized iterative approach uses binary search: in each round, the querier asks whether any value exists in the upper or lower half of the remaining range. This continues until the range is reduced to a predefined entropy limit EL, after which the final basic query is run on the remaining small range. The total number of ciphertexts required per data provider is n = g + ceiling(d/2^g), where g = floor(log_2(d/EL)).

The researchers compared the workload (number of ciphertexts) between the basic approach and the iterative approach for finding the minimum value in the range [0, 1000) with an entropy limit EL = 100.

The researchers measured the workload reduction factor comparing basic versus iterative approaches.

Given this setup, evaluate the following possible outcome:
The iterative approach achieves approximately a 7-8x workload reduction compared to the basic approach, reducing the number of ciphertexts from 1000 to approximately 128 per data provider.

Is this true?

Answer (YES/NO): YES